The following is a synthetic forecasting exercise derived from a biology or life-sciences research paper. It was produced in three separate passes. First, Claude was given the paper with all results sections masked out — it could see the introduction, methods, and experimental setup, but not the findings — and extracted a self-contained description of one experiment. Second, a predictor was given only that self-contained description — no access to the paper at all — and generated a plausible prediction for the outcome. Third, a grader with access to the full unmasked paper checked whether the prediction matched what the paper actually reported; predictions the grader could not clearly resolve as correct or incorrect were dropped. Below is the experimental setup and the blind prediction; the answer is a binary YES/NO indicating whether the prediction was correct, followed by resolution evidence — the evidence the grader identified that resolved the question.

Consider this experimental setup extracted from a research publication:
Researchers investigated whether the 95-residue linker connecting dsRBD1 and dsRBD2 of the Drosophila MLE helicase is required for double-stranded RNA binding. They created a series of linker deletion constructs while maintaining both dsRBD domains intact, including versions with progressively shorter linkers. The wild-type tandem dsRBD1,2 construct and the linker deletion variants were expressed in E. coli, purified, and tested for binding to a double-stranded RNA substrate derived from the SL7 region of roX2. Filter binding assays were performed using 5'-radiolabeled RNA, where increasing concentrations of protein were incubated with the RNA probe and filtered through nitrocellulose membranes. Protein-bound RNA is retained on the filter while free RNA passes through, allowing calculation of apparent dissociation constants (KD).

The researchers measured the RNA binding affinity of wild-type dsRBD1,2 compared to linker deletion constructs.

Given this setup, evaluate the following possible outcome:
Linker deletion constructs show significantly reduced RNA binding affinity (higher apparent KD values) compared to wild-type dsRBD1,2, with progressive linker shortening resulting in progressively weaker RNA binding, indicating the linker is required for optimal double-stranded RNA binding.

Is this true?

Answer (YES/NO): NO